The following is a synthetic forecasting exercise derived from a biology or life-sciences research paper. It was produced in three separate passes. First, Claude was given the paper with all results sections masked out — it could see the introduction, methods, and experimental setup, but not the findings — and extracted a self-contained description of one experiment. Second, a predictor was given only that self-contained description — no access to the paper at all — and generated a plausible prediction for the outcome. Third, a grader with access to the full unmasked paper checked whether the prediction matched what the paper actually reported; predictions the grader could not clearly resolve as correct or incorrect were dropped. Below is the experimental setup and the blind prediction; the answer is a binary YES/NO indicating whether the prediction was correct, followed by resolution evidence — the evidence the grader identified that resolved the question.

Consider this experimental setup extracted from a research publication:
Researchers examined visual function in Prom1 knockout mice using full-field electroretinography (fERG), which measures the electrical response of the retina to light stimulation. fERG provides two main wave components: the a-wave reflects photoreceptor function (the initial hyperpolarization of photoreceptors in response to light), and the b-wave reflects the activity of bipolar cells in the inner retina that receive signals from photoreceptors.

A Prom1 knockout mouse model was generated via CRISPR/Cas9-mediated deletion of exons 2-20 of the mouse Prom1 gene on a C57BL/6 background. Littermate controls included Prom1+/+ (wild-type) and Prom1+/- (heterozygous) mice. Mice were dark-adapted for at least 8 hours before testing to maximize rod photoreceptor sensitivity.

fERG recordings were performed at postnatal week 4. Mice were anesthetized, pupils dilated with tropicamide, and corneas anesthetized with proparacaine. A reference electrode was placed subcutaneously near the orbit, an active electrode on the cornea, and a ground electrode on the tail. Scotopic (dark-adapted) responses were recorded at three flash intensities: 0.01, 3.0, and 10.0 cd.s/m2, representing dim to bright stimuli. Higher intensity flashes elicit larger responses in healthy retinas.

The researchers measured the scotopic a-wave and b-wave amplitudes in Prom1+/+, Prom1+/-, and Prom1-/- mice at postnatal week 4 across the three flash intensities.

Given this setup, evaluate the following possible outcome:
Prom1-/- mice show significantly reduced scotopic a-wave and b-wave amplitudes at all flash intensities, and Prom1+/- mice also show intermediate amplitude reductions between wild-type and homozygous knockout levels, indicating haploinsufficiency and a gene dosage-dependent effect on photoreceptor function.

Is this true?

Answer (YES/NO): NO